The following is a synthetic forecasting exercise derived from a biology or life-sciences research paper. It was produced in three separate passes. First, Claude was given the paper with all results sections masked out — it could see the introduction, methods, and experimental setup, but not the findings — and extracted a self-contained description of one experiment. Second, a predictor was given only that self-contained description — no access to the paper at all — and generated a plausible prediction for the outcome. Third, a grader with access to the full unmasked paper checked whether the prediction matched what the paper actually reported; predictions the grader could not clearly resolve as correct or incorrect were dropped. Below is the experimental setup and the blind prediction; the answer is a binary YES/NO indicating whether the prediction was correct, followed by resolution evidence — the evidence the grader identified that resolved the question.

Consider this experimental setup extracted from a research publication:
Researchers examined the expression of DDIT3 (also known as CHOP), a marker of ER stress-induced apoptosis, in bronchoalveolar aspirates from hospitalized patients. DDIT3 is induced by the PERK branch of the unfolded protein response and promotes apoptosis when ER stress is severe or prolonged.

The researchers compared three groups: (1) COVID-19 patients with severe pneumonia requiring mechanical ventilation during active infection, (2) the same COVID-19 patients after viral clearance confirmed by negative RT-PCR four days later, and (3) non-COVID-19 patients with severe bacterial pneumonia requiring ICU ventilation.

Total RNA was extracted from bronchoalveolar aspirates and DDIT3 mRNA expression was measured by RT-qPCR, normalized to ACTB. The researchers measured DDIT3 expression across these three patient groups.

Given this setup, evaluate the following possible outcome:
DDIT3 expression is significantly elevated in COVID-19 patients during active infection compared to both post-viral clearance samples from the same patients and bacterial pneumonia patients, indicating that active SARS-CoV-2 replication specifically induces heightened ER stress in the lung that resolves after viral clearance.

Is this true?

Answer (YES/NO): NO